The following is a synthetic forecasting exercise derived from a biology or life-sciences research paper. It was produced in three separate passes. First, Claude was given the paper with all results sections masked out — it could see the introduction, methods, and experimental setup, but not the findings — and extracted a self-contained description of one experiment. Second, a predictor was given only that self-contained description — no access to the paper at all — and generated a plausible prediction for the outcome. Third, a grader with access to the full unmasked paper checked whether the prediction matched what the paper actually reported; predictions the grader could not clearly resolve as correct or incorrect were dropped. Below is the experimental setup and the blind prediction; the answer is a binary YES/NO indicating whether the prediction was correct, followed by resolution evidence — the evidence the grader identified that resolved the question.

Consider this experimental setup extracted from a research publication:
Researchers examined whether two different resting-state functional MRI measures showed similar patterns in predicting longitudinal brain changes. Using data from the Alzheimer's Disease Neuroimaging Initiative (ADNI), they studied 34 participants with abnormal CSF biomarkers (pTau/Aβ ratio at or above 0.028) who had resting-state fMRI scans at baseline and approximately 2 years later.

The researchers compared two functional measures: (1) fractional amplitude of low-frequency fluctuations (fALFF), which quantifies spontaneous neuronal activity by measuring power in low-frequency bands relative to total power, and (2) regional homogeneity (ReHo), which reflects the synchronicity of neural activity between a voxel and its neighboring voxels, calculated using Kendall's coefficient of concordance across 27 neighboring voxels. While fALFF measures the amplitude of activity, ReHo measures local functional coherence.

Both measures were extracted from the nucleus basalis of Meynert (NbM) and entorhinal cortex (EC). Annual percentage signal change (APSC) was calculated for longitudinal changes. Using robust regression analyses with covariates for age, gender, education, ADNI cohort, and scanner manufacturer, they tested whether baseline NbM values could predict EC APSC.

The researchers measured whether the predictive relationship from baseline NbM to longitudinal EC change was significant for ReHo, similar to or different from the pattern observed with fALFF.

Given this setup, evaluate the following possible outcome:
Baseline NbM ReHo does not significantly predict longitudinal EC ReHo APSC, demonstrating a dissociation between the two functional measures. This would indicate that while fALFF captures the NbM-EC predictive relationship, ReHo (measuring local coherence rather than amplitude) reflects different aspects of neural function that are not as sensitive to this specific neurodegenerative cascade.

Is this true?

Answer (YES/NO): YES